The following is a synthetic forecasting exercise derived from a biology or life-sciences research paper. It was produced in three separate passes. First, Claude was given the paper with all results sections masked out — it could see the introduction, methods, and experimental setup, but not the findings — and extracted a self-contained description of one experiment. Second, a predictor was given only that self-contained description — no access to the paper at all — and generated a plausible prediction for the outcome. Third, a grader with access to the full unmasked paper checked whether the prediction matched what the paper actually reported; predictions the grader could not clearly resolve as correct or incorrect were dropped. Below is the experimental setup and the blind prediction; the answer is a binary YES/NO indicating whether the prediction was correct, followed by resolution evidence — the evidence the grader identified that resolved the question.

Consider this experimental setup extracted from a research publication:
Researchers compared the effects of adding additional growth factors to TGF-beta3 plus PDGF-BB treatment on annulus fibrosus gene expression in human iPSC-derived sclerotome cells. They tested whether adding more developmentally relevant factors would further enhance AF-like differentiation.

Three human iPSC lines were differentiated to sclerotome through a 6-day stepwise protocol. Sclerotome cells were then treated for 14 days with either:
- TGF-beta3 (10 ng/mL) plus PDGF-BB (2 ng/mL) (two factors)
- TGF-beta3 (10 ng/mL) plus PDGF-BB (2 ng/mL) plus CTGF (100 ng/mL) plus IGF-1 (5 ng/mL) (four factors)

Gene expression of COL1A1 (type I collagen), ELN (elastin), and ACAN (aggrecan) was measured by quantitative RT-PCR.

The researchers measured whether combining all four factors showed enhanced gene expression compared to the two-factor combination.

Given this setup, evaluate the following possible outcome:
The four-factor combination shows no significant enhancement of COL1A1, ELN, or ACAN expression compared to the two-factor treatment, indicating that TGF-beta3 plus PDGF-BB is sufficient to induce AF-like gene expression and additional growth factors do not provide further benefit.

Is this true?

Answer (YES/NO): YES